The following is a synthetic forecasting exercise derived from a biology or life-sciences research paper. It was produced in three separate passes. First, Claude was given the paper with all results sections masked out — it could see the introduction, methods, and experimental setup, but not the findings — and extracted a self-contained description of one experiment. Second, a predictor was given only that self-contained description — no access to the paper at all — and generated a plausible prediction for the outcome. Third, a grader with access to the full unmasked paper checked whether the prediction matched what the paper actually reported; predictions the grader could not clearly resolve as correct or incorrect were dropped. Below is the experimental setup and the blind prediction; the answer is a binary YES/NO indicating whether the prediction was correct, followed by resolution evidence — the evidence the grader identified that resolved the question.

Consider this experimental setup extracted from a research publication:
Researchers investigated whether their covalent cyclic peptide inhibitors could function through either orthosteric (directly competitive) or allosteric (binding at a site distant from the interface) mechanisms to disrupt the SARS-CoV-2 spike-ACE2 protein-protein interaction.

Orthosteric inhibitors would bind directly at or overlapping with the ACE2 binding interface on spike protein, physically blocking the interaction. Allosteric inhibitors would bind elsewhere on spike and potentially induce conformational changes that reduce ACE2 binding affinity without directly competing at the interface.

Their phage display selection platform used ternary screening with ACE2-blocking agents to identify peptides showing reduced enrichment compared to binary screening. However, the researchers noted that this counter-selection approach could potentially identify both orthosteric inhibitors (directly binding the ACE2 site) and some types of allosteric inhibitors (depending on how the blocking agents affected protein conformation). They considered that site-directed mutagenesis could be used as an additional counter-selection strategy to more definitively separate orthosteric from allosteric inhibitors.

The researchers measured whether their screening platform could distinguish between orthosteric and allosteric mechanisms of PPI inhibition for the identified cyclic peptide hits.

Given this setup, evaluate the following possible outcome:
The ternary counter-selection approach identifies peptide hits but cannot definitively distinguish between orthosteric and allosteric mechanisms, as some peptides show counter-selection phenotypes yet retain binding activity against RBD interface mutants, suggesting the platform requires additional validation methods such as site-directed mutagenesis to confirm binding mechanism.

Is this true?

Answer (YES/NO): NO